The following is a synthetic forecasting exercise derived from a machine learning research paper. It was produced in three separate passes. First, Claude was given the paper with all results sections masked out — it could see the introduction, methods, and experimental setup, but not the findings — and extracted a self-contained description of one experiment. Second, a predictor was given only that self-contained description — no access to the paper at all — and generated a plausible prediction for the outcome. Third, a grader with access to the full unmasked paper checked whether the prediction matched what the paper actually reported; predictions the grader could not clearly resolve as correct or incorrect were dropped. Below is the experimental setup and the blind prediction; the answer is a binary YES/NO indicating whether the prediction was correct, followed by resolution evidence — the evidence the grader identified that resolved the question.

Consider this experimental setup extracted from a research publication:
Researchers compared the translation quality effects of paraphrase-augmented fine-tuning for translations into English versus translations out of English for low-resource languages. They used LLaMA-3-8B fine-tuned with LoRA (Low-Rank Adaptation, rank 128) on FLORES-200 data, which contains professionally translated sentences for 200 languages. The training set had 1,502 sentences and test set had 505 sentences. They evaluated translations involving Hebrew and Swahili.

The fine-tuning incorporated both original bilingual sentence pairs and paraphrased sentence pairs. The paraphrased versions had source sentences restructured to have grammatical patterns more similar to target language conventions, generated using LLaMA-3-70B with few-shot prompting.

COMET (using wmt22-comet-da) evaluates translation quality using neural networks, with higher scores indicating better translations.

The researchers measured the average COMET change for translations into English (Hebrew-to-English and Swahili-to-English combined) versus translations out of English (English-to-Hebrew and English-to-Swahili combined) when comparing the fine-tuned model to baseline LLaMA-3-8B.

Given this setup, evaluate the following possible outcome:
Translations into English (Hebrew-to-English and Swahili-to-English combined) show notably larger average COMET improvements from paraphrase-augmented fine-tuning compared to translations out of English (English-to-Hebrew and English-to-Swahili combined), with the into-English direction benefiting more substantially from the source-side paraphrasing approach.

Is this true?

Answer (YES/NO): YES